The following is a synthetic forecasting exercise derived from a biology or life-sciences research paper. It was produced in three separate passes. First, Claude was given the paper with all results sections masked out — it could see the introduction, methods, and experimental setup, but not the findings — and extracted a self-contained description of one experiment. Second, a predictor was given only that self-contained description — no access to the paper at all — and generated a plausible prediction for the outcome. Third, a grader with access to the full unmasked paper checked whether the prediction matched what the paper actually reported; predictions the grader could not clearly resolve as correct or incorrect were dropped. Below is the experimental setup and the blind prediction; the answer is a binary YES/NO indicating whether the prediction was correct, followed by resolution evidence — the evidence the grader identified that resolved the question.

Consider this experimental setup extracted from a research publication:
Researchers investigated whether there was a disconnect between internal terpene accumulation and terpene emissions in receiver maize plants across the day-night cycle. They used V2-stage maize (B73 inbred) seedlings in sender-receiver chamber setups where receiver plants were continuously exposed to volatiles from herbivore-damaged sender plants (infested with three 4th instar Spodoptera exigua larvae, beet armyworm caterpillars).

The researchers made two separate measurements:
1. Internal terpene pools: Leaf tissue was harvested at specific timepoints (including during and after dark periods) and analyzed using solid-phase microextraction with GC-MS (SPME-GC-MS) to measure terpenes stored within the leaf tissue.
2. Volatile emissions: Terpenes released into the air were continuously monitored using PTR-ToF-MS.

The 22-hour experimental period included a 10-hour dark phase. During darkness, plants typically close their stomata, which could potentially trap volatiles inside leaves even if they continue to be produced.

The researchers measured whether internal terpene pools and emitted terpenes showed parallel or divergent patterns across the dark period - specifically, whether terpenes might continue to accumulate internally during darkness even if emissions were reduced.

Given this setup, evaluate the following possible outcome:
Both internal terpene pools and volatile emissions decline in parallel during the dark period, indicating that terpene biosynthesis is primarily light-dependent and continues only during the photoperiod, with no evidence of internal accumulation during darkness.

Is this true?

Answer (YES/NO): NO